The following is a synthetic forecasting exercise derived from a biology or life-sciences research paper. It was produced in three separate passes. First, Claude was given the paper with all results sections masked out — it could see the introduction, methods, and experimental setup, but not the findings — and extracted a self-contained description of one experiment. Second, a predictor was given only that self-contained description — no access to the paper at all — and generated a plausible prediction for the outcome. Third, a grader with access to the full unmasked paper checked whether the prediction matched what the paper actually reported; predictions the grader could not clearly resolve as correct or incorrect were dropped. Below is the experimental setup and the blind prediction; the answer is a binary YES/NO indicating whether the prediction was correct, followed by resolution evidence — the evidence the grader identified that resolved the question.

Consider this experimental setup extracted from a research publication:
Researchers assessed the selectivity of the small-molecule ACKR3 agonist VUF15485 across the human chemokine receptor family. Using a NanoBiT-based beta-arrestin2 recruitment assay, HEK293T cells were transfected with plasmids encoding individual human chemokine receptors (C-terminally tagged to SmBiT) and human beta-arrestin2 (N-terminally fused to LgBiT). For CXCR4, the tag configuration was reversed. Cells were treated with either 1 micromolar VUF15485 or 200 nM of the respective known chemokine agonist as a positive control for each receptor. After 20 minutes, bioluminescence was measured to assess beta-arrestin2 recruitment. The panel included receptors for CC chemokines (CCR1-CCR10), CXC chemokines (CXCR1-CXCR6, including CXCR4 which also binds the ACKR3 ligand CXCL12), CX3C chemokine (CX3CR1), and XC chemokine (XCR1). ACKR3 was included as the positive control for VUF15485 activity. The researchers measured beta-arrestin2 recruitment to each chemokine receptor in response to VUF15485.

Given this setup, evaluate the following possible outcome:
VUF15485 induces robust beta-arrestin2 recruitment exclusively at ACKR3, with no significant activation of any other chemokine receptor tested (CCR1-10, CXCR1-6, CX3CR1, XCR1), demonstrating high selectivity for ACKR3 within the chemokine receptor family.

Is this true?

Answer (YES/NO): YES